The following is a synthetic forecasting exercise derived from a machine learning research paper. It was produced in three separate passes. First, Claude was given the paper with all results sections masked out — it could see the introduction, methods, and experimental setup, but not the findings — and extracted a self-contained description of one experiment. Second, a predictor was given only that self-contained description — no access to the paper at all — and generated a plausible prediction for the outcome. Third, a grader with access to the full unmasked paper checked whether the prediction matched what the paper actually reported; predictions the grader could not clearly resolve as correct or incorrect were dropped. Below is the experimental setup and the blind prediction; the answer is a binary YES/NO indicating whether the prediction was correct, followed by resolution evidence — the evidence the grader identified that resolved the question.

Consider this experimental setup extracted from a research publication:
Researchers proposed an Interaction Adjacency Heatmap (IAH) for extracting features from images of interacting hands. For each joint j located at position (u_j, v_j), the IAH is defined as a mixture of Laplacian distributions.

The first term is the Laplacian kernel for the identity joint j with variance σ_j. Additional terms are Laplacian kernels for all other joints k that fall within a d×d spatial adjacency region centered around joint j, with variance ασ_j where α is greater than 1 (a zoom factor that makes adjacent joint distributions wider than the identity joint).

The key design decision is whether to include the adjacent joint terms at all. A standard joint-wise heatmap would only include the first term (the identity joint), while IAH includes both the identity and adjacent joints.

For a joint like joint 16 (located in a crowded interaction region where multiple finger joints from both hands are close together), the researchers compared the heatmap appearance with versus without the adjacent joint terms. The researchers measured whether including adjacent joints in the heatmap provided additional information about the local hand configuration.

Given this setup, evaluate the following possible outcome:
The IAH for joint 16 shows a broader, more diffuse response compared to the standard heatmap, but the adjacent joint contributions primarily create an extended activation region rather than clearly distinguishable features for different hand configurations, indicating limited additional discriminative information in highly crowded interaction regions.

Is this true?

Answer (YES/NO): NO